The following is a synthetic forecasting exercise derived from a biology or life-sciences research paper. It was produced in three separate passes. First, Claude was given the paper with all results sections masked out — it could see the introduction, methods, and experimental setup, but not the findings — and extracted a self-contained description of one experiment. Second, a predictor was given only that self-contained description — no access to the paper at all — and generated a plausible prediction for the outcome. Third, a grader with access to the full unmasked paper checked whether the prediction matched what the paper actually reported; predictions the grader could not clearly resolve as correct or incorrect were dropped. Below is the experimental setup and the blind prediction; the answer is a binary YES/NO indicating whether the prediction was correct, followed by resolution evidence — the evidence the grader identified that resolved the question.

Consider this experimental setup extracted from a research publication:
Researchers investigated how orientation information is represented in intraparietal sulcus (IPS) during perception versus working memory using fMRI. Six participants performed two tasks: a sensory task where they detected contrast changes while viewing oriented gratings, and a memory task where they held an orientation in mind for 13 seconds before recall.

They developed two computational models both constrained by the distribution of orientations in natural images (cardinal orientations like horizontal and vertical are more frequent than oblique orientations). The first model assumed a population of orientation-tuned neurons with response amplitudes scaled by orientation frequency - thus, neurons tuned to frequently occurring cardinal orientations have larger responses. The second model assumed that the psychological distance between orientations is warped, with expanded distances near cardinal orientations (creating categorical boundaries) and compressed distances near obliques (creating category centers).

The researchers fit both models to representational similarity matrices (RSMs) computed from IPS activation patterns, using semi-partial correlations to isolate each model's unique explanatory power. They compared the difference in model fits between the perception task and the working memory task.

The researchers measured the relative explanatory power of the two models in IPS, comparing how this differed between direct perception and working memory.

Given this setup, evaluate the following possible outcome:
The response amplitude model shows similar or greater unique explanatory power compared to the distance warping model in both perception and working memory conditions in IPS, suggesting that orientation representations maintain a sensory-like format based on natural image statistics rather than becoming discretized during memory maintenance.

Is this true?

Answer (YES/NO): NO